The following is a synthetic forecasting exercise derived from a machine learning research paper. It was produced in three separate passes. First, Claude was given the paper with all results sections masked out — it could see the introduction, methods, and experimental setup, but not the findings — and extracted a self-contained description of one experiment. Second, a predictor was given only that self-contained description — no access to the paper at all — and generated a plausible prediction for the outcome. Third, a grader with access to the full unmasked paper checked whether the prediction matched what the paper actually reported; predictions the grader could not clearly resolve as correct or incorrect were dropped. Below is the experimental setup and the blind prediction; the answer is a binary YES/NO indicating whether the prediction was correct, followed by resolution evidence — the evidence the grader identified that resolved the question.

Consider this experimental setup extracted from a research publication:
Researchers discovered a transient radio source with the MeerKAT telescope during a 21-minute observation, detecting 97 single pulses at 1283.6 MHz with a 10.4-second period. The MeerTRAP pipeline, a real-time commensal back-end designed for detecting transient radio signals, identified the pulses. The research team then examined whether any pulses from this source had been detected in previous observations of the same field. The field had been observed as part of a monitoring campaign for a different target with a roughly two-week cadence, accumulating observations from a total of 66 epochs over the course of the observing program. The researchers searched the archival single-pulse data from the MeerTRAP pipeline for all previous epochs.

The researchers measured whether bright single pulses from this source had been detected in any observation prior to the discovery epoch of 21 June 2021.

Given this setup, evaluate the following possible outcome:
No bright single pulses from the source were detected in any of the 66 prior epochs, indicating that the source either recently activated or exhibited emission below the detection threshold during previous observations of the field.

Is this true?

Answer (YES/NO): YES